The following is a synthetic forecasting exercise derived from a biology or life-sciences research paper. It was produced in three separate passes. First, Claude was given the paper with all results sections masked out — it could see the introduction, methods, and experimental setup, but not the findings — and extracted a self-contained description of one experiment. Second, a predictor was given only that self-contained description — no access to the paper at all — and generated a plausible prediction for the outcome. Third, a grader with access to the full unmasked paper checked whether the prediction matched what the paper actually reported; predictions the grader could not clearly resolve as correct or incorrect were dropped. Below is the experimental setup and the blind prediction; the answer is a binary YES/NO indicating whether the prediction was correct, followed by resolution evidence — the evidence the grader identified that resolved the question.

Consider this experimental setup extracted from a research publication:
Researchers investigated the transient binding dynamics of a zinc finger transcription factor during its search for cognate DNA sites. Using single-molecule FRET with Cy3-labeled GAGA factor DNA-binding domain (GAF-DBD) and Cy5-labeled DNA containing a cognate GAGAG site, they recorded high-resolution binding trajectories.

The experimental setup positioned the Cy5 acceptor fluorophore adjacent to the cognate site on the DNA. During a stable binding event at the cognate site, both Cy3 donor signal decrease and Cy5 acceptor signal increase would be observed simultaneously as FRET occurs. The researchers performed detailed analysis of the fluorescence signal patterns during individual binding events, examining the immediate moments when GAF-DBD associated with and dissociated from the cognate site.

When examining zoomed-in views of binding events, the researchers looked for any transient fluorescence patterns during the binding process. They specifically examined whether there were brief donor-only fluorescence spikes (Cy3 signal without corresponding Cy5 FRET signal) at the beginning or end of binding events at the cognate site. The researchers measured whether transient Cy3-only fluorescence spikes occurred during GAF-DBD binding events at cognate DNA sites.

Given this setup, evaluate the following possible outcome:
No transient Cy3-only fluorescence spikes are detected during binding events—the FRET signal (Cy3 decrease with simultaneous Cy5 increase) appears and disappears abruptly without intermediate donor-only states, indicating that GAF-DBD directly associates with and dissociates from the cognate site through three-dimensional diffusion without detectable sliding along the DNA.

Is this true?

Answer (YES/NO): NO